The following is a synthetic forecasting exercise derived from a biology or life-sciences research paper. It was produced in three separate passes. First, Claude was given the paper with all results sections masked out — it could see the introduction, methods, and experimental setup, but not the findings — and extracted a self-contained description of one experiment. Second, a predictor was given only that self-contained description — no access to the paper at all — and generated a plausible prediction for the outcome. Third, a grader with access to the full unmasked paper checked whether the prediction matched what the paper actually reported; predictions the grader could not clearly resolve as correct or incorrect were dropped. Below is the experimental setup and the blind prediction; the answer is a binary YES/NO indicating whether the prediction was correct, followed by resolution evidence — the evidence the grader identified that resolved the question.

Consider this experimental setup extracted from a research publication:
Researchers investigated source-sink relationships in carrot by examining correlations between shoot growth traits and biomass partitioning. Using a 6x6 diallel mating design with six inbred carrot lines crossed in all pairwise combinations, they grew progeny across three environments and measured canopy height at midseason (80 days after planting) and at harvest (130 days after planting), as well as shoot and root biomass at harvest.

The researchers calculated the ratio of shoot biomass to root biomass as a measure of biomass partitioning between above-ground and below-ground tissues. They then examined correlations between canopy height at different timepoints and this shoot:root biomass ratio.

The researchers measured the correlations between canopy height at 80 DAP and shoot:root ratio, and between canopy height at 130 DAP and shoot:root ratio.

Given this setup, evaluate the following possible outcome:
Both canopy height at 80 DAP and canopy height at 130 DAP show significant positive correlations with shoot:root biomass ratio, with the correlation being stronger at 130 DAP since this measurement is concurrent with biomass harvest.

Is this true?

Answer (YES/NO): NO